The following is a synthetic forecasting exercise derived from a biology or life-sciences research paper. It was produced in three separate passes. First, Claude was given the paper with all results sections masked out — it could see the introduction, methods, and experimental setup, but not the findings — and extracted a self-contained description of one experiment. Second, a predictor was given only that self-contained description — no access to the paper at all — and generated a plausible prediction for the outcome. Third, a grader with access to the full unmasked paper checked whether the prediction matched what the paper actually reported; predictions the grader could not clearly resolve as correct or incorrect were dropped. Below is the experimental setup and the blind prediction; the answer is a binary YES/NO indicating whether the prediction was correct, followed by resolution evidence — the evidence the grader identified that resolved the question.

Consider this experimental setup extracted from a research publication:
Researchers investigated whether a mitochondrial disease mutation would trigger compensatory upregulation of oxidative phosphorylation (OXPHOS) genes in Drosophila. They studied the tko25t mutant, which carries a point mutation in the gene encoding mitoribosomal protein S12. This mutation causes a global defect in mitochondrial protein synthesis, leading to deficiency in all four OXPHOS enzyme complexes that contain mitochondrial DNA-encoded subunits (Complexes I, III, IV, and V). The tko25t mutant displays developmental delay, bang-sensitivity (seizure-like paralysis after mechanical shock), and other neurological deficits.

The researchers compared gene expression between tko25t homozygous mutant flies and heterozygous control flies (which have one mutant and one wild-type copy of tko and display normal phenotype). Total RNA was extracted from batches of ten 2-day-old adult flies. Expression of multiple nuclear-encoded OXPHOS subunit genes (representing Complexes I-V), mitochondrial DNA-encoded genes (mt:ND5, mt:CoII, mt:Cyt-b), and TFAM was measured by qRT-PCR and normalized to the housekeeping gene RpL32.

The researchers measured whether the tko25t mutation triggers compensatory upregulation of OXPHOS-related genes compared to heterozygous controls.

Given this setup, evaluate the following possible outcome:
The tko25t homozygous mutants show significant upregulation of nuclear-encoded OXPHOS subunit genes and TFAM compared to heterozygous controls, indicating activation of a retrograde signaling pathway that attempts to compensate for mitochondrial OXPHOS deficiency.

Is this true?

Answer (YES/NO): NO